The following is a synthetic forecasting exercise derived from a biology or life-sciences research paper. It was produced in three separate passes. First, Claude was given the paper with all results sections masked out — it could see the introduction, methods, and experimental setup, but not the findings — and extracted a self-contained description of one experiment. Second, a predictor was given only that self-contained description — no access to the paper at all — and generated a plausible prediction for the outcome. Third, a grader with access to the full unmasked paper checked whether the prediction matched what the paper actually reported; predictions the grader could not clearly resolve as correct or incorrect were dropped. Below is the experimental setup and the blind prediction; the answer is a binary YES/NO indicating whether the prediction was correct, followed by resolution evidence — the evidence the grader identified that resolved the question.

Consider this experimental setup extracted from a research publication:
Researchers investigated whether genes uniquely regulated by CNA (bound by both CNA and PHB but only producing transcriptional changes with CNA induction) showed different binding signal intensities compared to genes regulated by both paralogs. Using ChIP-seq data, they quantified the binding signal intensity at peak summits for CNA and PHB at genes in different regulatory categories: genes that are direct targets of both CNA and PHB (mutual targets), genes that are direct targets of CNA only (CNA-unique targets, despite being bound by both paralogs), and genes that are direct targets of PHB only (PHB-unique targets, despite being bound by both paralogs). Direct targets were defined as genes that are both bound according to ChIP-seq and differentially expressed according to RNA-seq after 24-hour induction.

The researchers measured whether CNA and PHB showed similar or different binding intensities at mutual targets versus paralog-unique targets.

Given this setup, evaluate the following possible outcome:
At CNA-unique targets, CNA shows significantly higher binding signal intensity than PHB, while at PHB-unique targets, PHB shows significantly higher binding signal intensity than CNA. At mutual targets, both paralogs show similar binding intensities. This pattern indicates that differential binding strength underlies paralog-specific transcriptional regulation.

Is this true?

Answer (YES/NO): NO